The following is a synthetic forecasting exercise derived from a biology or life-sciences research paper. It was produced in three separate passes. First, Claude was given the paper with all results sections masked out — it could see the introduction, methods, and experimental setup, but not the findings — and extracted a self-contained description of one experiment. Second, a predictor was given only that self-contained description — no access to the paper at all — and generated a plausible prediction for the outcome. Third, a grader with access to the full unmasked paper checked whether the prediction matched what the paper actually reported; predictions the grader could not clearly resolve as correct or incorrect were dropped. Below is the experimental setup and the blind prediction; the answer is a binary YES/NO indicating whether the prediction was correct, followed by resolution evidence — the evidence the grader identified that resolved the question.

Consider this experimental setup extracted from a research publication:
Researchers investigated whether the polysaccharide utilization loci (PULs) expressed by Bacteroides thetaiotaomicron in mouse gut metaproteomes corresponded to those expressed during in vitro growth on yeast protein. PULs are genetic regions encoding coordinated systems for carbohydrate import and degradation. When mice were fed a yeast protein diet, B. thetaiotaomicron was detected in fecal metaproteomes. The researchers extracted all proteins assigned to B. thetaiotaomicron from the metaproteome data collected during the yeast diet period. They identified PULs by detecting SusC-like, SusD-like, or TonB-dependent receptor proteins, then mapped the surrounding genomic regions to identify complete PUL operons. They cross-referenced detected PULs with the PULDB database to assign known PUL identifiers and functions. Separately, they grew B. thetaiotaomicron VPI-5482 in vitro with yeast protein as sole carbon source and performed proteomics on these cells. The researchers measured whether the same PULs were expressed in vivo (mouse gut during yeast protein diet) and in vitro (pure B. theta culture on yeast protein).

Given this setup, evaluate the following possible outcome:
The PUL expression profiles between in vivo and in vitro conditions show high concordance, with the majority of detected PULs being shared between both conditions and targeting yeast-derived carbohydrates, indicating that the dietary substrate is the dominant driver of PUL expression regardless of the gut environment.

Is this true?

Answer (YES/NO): YES